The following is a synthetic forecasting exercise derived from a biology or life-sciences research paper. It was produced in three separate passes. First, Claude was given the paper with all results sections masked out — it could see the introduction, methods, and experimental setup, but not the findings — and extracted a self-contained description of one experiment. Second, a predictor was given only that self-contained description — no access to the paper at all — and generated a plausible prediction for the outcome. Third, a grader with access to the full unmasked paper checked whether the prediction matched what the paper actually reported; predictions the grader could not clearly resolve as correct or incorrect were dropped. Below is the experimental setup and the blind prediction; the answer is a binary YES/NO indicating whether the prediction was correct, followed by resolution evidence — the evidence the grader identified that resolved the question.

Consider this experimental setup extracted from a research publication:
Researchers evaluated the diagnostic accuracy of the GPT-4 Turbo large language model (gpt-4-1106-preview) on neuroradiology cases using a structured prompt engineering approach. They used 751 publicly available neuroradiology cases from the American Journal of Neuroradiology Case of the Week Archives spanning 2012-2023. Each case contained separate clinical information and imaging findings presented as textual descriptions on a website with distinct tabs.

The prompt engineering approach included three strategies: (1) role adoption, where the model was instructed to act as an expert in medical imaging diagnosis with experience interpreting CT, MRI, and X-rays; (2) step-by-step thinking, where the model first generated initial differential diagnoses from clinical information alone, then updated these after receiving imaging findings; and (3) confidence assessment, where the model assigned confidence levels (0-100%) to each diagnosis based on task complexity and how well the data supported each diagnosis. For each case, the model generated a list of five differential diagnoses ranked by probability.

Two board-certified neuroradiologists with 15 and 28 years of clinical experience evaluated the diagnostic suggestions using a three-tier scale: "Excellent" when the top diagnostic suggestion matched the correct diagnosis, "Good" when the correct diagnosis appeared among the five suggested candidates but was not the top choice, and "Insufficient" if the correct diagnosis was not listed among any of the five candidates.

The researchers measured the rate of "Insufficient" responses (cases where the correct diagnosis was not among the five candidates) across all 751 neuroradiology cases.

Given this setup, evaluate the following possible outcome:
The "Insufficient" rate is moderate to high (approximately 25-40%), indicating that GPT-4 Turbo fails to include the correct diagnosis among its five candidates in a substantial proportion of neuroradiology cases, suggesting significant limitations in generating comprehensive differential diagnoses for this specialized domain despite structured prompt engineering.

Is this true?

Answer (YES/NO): YES